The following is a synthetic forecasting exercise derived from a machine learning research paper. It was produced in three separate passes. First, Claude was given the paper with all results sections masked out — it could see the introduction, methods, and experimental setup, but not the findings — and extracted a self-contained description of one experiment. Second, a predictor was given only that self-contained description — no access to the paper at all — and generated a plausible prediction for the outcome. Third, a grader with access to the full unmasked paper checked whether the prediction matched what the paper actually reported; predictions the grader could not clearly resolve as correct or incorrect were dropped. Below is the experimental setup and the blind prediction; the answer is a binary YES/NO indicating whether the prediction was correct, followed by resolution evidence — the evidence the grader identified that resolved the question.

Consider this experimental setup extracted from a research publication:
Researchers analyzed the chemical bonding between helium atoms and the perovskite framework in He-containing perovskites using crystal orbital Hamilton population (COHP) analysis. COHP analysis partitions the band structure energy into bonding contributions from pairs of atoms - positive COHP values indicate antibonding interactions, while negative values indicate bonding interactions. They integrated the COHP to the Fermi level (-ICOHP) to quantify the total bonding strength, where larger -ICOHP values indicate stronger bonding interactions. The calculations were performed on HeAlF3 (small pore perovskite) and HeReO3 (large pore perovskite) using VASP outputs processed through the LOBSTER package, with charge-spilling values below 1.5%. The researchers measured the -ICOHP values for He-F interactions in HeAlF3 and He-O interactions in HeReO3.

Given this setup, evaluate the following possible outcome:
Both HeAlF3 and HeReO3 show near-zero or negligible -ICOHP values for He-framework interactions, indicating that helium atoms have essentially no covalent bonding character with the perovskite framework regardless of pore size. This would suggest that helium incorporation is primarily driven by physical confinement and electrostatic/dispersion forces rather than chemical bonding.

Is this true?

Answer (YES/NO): YES